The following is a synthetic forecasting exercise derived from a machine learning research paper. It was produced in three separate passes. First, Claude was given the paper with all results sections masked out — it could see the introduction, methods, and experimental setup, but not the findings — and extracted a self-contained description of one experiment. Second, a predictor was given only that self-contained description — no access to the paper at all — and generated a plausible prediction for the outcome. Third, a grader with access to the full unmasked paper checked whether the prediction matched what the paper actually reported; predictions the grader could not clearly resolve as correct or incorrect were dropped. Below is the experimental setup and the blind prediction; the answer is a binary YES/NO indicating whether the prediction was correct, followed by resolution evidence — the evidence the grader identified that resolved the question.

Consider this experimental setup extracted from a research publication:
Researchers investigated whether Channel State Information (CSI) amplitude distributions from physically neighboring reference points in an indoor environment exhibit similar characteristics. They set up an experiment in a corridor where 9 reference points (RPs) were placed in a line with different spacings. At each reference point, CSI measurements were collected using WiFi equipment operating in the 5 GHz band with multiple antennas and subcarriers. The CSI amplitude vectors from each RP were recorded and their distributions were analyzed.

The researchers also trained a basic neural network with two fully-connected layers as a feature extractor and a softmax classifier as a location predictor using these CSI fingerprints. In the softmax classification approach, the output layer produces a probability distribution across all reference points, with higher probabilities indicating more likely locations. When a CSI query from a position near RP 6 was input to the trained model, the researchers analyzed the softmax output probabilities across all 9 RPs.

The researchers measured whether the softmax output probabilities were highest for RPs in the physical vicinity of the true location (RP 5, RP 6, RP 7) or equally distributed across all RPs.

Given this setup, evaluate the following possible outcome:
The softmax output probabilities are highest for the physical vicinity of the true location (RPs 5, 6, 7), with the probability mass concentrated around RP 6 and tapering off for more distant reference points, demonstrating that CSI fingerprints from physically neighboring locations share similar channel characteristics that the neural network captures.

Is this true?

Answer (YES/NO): YES